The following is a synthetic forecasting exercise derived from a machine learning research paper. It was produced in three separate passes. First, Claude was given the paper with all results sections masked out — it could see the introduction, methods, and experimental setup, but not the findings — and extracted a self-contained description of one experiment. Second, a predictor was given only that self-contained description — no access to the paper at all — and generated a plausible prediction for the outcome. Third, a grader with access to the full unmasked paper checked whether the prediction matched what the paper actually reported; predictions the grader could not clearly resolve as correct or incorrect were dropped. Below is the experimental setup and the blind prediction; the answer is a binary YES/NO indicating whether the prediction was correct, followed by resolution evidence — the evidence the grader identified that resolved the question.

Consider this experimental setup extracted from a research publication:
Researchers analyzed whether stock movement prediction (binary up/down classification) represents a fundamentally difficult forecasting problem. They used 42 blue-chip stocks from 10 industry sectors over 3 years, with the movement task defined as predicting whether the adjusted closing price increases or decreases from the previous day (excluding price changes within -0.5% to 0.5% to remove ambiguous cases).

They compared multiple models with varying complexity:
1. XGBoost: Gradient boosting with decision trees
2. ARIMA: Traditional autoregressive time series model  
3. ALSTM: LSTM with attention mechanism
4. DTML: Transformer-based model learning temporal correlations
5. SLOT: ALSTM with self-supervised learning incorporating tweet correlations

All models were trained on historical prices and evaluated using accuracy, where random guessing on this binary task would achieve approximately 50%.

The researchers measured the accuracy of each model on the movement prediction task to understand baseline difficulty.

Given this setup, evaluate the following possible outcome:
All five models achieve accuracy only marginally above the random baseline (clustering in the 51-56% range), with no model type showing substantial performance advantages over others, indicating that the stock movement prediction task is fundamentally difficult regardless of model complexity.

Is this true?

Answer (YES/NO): NO